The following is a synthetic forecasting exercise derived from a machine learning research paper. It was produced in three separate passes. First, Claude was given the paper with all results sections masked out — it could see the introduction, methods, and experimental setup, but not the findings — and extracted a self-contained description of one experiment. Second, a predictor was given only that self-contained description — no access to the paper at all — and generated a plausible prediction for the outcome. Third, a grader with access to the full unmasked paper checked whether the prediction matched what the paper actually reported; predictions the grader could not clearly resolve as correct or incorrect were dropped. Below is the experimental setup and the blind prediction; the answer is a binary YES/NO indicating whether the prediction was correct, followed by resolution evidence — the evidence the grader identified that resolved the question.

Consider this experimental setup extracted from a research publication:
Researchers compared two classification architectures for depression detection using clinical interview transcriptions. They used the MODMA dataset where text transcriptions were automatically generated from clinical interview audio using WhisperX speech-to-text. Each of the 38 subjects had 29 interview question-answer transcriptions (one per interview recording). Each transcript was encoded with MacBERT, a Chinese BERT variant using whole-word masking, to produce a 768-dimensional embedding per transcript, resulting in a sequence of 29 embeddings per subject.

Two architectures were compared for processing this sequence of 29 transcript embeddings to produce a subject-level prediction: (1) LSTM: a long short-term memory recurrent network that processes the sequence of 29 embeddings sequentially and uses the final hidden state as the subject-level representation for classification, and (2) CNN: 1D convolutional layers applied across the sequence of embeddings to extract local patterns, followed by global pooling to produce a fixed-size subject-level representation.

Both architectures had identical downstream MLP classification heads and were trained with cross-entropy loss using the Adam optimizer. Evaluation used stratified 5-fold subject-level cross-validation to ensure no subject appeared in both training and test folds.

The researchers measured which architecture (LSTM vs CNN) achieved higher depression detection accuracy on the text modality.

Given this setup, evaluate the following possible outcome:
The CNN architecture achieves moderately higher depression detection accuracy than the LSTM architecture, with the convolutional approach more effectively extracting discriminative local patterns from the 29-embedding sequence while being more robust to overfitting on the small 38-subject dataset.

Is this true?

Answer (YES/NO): NO